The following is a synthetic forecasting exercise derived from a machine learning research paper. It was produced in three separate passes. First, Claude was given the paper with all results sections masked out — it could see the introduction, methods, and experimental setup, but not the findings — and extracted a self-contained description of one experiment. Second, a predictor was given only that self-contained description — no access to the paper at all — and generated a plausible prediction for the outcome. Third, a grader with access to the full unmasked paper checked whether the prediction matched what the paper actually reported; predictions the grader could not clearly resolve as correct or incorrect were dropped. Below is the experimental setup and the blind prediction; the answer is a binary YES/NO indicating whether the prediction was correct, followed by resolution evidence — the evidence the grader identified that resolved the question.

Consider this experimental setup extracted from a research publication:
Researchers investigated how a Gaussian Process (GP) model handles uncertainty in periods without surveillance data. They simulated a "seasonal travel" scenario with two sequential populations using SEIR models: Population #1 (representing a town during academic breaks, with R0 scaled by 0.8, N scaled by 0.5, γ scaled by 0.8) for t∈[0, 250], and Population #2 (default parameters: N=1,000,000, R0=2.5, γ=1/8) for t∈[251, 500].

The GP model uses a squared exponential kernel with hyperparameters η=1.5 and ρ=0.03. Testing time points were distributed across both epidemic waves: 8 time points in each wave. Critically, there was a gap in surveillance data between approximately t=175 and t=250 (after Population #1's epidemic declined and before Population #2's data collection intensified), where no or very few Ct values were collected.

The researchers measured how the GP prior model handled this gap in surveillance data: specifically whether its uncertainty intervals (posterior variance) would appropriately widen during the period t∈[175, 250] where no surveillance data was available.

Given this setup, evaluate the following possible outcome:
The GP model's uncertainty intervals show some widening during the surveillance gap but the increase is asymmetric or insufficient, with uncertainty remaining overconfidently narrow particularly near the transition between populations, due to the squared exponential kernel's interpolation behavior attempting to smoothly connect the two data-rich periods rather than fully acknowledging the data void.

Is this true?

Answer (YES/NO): NO